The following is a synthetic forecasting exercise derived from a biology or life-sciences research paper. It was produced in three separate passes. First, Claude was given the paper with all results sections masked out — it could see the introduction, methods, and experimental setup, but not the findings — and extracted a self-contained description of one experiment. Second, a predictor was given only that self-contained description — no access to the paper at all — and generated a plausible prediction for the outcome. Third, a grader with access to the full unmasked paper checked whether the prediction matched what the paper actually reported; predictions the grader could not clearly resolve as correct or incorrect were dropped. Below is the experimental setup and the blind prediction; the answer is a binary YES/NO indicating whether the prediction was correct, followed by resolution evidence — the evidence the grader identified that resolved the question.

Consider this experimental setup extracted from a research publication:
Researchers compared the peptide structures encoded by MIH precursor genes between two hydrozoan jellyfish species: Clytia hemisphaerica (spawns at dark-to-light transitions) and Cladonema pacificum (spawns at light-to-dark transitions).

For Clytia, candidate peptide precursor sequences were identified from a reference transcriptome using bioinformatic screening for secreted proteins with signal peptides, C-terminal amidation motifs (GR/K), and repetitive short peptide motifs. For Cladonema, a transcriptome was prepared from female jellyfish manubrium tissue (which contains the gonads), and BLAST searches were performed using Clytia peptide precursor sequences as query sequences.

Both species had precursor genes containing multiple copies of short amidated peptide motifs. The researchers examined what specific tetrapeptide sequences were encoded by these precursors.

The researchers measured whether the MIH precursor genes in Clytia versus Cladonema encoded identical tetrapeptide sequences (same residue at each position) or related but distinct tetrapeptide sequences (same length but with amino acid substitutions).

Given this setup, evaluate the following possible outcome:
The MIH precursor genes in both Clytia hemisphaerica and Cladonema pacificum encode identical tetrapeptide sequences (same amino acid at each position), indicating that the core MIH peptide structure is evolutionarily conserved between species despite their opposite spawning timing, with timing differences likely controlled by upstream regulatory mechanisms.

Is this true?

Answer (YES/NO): NO